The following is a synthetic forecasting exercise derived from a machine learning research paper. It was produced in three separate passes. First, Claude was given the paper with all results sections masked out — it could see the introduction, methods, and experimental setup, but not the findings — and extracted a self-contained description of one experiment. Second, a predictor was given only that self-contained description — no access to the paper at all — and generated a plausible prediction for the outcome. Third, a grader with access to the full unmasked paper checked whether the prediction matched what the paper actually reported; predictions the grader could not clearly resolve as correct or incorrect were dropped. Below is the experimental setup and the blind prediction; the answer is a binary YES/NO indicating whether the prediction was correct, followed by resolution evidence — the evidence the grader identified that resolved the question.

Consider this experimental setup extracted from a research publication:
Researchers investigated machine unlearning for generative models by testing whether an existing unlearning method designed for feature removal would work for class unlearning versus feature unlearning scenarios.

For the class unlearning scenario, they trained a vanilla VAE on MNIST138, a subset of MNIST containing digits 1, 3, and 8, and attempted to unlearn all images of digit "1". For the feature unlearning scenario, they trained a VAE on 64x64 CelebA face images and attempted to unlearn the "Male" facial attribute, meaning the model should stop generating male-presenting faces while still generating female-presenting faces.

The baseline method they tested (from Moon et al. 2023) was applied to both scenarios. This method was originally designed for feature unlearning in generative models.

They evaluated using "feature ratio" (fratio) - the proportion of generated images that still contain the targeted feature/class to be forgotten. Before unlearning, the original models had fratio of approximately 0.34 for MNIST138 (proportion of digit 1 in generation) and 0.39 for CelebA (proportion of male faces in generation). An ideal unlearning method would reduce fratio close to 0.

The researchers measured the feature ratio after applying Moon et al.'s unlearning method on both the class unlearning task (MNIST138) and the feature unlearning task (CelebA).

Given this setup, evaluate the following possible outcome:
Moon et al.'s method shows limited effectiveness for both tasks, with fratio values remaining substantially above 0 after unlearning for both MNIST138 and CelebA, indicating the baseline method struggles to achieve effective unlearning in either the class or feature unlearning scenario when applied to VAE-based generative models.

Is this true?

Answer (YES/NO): YES